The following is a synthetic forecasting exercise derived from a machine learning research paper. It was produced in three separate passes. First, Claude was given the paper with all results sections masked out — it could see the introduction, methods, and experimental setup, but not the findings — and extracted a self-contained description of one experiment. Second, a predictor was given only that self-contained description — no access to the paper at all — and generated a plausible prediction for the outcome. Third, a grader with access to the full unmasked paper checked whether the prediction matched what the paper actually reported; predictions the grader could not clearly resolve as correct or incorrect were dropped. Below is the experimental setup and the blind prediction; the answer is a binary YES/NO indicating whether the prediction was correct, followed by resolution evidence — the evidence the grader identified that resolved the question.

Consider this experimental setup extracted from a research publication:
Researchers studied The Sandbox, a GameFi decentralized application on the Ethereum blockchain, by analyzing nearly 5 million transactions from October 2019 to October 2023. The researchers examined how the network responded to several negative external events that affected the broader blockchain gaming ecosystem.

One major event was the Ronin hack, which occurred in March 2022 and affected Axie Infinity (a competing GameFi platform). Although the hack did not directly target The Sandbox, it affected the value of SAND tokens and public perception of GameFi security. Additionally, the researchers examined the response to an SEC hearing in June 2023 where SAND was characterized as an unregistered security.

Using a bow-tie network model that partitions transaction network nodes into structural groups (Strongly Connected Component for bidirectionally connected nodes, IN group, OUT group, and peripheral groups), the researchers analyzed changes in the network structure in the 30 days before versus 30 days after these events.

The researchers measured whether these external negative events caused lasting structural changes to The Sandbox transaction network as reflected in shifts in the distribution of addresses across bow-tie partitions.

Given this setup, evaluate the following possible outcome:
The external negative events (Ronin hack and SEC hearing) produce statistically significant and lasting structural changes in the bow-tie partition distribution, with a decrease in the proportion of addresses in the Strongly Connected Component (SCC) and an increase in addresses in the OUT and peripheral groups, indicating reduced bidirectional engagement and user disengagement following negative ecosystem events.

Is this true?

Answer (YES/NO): NO